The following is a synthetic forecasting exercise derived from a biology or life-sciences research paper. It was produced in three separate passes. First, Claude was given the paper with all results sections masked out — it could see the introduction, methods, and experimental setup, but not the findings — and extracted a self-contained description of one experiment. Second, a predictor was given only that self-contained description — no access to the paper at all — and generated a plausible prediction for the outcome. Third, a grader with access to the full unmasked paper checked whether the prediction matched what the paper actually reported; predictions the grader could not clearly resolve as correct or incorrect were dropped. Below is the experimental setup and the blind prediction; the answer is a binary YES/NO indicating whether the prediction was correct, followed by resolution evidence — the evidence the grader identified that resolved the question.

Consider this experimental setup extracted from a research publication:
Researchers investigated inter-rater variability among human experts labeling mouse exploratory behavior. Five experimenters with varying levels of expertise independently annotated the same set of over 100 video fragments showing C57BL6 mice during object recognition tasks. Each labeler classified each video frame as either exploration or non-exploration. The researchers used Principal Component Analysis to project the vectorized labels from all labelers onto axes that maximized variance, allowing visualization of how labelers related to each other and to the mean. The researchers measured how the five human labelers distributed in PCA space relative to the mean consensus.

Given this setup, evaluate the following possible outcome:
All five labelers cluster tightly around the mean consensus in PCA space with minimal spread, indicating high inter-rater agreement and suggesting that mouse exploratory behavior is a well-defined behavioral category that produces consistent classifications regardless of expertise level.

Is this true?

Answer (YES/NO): NO